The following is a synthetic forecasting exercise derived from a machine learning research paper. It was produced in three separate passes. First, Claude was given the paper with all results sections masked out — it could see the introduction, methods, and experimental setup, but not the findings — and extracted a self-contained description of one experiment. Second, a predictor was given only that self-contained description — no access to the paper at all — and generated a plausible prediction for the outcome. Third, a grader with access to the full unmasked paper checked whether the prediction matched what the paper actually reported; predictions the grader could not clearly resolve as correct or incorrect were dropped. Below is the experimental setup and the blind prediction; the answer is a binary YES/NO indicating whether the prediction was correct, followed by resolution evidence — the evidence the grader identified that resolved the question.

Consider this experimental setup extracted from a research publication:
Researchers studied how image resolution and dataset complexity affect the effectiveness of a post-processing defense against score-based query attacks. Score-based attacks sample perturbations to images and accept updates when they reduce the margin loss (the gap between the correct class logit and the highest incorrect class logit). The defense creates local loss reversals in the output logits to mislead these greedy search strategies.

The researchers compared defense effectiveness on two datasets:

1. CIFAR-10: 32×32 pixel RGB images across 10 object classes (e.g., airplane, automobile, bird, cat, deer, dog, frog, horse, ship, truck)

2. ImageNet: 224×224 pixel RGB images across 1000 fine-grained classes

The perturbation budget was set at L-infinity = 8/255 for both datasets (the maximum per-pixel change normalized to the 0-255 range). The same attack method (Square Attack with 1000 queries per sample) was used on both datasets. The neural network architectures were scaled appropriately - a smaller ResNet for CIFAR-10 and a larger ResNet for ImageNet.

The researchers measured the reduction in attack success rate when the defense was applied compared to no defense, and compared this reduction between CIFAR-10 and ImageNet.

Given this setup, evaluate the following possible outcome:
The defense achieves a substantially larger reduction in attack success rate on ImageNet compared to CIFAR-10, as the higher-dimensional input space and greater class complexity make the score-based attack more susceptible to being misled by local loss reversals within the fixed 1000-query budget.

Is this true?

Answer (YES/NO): NO